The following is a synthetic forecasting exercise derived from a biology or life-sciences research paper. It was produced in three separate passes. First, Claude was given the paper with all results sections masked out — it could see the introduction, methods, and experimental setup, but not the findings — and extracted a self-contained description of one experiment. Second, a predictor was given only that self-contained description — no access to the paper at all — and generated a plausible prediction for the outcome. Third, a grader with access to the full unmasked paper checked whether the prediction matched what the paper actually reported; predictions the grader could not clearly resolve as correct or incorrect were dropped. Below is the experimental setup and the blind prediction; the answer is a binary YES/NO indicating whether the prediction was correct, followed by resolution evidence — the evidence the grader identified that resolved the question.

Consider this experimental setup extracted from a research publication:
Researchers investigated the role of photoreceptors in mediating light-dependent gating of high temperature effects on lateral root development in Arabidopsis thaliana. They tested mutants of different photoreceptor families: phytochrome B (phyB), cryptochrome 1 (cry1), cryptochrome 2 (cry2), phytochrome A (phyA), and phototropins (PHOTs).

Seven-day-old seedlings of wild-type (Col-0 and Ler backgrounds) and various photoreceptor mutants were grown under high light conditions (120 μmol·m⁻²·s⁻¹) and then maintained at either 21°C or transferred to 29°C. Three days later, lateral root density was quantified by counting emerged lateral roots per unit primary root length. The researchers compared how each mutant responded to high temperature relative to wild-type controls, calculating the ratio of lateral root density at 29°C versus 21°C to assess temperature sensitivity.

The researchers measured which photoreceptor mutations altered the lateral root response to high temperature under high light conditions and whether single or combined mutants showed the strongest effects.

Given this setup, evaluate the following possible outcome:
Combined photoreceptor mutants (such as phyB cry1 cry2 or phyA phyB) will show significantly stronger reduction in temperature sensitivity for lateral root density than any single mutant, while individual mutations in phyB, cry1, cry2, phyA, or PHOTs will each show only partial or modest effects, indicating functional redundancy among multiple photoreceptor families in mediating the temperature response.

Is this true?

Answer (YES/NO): NO